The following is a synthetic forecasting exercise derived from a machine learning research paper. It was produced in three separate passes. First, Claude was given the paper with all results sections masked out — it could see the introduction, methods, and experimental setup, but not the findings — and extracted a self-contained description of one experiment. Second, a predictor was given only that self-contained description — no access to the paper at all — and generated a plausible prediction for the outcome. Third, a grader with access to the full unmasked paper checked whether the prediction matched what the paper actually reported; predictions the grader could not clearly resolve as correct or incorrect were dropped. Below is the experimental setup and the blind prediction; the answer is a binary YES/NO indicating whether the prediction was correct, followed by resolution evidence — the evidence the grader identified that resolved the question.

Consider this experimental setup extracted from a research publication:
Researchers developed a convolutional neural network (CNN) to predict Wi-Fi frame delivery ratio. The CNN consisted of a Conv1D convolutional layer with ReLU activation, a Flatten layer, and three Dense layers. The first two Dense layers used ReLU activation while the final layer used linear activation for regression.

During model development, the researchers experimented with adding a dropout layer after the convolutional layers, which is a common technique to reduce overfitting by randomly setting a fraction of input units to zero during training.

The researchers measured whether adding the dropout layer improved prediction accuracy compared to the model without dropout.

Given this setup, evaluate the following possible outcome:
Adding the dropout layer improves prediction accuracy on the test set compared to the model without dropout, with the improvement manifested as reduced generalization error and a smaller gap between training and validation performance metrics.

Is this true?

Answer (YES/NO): NO